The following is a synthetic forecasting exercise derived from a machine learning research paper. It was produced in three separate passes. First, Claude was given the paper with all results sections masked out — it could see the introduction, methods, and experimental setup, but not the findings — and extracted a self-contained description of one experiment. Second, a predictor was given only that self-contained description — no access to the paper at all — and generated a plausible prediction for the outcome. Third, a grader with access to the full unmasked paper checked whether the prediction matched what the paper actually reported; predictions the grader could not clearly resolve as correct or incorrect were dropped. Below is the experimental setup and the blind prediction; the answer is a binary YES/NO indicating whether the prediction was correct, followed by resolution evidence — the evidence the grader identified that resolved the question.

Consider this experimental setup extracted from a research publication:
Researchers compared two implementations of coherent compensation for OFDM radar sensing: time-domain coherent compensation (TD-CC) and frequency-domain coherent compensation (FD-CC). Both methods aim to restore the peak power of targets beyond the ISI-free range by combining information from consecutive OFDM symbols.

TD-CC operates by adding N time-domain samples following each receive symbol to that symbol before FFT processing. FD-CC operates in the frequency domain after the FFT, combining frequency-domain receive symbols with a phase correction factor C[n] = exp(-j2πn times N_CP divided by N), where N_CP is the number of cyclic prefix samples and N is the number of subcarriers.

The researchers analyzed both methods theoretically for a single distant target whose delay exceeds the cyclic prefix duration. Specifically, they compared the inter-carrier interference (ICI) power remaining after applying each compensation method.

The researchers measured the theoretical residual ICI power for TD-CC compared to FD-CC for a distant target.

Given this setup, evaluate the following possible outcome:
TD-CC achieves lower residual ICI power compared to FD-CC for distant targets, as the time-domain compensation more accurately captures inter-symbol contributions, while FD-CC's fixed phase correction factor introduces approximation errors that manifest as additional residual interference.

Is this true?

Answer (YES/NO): NO